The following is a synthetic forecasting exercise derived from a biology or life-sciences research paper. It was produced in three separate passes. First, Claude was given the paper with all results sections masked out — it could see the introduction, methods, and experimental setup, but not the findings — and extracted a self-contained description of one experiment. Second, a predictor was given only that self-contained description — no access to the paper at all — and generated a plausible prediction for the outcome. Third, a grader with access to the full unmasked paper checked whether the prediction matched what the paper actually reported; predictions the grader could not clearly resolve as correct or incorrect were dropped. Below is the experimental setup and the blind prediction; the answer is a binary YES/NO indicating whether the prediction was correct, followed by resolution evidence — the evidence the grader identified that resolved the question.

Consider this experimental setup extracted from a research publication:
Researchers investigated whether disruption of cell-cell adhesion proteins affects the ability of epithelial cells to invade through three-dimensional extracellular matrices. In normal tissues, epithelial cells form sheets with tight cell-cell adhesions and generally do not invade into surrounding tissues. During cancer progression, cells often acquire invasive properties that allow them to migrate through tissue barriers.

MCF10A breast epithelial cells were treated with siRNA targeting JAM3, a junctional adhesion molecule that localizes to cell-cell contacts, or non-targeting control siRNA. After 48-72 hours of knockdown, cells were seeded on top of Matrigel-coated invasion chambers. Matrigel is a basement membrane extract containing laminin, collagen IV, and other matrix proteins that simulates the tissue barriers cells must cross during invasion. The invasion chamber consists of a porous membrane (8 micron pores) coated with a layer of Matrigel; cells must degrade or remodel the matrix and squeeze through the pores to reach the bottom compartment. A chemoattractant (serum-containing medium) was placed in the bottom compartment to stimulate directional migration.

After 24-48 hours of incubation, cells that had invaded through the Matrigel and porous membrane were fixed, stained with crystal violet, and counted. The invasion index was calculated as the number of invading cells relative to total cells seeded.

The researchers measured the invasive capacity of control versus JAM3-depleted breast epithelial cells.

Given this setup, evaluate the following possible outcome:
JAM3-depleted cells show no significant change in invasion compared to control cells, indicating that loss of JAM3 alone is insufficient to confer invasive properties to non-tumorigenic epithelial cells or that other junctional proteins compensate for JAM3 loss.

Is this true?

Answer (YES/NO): NO